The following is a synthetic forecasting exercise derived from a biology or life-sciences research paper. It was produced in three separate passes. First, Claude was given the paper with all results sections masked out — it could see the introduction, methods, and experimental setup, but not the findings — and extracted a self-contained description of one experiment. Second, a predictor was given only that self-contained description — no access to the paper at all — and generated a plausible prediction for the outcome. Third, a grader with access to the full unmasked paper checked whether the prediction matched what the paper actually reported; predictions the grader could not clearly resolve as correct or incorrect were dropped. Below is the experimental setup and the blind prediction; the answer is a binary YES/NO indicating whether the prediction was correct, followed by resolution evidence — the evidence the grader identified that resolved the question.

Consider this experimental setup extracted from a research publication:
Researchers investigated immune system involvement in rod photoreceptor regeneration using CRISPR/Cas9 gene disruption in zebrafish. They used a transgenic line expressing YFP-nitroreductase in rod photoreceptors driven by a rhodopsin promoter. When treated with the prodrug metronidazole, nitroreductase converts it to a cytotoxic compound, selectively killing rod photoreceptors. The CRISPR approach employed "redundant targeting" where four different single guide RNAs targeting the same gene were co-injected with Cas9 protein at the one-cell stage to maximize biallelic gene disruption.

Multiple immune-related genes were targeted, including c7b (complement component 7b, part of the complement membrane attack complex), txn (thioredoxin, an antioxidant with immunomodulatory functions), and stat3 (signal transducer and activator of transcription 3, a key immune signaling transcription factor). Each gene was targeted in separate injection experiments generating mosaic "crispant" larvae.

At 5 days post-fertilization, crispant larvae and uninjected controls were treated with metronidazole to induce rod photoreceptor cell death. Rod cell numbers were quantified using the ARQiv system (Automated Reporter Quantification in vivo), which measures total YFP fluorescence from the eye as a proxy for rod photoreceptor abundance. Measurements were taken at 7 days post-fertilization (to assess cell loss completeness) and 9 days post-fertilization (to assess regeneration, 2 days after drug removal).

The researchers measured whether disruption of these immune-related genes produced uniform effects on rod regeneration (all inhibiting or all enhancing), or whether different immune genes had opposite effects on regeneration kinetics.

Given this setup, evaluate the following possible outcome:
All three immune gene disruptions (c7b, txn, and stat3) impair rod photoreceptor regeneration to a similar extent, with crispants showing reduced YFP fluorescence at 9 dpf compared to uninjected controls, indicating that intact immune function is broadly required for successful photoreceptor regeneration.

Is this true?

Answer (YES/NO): NO